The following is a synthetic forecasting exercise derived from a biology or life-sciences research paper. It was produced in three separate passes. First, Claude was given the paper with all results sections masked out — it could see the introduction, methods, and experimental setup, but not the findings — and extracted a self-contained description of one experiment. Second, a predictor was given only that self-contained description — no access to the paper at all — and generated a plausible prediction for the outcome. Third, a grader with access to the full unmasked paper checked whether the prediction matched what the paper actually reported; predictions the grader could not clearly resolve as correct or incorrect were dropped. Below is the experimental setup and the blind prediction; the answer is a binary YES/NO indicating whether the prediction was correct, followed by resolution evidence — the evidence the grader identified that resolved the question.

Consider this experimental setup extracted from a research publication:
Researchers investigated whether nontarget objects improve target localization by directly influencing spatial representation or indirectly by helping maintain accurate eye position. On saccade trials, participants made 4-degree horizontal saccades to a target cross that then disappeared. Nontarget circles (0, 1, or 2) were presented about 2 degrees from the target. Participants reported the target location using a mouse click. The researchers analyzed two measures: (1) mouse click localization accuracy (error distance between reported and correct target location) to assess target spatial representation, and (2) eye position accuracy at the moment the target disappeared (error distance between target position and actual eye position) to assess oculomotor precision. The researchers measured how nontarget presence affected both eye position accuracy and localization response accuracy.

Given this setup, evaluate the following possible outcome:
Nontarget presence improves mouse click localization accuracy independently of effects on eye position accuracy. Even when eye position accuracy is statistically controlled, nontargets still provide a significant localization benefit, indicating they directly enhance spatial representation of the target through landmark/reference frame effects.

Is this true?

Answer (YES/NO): YES